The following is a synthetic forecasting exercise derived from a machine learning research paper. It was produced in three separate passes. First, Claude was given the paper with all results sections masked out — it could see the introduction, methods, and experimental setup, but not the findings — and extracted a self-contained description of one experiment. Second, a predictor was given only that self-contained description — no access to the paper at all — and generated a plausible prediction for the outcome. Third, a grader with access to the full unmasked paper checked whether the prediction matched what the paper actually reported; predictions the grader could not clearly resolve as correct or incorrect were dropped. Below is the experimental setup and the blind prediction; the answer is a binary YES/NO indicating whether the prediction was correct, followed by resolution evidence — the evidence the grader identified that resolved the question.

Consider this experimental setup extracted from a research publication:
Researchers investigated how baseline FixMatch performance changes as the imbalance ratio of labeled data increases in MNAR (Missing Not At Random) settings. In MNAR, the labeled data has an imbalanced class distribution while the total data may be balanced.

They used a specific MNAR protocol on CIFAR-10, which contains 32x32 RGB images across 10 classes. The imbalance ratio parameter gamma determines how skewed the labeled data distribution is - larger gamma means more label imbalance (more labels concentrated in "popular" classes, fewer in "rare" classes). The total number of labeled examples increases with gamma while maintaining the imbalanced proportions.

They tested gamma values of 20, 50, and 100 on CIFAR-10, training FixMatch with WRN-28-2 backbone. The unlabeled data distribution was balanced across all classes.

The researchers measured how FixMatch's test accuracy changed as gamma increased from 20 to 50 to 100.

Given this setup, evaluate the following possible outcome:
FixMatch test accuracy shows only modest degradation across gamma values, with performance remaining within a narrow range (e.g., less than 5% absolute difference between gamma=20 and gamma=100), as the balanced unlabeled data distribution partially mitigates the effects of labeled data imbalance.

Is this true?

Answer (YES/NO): NO